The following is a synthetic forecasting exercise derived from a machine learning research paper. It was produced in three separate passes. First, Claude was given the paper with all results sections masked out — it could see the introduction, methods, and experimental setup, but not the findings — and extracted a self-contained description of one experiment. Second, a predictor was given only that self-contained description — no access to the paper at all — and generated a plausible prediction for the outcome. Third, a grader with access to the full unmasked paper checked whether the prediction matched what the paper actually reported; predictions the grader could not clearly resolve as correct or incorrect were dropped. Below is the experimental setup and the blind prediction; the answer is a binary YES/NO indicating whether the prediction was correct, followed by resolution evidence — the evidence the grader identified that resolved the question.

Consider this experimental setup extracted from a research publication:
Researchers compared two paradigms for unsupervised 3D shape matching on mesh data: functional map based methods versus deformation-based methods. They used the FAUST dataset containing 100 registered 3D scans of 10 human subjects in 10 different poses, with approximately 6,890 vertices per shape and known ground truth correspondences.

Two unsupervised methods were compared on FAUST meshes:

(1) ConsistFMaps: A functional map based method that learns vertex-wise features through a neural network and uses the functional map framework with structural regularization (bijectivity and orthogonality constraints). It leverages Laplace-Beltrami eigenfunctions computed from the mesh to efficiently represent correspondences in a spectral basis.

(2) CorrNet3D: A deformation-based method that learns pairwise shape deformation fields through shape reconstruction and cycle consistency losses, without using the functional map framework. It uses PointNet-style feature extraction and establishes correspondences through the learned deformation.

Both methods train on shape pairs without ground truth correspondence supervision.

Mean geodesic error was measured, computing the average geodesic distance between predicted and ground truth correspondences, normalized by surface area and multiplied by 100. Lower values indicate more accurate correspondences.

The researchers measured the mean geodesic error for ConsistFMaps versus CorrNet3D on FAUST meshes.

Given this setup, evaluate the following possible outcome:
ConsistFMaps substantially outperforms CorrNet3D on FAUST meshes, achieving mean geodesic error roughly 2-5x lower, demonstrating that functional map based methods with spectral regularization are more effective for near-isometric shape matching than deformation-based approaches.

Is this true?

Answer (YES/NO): NO